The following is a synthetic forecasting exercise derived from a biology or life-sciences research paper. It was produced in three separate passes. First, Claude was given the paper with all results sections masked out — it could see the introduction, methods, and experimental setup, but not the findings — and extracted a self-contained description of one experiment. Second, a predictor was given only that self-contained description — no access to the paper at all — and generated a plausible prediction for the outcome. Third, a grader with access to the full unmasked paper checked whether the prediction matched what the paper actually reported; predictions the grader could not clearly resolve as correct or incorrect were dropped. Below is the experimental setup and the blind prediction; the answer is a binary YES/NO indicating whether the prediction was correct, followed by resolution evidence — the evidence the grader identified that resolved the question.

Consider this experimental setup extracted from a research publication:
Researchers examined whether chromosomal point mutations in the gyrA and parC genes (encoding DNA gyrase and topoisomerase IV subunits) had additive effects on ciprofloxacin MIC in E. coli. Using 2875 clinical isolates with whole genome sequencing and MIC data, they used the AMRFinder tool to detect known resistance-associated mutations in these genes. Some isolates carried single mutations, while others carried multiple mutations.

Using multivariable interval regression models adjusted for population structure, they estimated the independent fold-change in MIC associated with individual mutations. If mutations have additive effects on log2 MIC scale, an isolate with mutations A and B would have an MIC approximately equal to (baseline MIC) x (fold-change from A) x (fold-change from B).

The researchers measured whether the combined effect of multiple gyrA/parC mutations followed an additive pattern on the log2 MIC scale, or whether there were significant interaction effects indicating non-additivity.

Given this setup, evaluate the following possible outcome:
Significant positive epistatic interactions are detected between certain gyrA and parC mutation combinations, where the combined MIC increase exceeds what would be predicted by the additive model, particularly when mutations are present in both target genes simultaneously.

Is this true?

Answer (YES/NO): NO